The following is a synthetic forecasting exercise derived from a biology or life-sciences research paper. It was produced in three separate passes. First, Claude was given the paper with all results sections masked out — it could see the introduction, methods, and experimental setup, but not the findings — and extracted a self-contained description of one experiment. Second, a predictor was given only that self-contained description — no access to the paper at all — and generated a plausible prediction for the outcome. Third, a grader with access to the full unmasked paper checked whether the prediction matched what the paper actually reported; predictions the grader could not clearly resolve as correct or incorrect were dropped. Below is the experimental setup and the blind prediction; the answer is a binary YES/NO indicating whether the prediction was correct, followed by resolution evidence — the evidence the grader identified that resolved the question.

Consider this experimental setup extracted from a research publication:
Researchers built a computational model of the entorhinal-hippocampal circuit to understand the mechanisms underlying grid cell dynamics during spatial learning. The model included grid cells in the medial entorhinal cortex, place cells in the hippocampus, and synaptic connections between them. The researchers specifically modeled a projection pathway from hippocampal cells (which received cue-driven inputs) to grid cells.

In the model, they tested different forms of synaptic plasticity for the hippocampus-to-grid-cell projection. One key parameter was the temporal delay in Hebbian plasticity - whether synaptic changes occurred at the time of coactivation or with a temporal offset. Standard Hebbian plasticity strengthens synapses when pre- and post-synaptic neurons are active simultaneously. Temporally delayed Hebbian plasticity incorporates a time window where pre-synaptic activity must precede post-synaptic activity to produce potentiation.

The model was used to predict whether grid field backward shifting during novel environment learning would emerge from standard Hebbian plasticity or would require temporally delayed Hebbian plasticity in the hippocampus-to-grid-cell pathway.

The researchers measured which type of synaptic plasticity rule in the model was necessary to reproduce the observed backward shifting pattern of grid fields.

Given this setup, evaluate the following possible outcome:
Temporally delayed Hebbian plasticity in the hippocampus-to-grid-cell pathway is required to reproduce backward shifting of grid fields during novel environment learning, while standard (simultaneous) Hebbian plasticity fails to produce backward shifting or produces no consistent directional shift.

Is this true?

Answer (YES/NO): YES